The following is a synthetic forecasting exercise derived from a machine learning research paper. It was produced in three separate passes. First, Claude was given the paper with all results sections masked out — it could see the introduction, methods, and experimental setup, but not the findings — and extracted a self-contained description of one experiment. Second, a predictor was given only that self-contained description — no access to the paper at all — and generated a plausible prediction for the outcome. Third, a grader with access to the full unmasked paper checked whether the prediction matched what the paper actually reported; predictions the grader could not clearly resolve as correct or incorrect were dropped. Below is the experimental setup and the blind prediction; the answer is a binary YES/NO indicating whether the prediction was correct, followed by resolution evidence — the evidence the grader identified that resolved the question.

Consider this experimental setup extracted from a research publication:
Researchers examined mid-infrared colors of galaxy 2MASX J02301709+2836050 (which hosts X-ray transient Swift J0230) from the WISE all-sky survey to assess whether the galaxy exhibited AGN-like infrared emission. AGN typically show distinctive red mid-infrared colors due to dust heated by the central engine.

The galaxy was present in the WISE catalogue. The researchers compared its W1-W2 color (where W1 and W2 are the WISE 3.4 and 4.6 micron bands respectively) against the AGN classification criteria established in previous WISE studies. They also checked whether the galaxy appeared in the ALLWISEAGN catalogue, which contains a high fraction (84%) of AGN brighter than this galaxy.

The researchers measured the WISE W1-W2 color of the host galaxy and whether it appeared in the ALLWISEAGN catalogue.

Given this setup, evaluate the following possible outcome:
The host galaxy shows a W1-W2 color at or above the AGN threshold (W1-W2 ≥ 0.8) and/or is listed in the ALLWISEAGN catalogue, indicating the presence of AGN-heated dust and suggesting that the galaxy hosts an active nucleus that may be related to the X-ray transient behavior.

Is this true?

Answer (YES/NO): NO